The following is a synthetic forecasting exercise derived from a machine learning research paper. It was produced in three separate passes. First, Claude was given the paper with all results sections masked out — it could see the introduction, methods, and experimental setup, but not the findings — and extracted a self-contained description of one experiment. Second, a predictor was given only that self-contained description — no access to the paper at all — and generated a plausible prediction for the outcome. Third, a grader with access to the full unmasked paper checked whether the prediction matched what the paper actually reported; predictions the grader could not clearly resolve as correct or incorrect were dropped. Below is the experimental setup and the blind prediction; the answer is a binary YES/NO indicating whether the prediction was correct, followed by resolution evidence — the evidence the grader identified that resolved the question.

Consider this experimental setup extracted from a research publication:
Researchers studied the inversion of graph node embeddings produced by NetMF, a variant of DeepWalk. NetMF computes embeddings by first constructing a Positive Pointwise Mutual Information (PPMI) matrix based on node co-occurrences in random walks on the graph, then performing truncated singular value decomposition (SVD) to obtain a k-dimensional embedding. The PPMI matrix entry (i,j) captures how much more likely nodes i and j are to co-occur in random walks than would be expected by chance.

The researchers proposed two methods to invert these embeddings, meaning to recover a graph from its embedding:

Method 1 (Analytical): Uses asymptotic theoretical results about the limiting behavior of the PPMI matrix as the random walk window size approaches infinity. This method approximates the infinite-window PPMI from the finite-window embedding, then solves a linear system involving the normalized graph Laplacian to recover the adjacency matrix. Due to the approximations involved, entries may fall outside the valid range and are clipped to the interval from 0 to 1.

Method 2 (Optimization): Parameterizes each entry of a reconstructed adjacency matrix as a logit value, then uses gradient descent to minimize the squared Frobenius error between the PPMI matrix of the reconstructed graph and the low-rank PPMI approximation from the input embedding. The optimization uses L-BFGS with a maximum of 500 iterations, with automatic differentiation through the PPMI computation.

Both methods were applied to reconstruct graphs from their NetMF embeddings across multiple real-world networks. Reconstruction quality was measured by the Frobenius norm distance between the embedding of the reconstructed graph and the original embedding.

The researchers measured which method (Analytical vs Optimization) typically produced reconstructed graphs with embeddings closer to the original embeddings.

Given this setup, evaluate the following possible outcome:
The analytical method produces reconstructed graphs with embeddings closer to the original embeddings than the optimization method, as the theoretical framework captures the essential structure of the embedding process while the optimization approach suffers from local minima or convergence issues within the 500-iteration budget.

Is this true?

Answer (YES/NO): NO